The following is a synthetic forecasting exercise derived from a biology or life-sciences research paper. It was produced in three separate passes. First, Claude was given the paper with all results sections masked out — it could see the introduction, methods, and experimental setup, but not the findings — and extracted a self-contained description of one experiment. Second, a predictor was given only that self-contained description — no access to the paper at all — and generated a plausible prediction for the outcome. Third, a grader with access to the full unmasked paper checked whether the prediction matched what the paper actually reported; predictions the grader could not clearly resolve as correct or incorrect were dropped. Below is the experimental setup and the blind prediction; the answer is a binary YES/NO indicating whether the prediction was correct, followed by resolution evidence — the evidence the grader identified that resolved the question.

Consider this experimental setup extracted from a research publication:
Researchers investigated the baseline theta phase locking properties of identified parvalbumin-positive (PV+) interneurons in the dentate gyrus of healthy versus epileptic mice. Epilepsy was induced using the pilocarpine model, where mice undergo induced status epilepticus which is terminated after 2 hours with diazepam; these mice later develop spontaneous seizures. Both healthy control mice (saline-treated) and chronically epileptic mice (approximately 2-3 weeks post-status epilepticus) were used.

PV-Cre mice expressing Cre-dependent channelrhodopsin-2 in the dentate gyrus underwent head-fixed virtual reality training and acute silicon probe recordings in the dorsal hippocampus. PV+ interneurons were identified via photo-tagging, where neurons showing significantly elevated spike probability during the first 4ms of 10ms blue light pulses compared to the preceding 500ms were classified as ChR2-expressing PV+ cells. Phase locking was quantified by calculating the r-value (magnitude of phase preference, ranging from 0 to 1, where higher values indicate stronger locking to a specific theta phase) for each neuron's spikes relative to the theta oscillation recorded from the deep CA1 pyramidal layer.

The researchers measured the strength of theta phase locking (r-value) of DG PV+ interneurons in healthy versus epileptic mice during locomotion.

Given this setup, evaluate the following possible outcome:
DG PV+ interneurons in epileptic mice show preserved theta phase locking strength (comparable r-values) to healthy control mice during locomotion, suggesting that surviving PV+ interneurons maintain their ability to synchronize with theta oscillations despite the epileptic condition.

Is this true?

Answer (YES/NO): YES